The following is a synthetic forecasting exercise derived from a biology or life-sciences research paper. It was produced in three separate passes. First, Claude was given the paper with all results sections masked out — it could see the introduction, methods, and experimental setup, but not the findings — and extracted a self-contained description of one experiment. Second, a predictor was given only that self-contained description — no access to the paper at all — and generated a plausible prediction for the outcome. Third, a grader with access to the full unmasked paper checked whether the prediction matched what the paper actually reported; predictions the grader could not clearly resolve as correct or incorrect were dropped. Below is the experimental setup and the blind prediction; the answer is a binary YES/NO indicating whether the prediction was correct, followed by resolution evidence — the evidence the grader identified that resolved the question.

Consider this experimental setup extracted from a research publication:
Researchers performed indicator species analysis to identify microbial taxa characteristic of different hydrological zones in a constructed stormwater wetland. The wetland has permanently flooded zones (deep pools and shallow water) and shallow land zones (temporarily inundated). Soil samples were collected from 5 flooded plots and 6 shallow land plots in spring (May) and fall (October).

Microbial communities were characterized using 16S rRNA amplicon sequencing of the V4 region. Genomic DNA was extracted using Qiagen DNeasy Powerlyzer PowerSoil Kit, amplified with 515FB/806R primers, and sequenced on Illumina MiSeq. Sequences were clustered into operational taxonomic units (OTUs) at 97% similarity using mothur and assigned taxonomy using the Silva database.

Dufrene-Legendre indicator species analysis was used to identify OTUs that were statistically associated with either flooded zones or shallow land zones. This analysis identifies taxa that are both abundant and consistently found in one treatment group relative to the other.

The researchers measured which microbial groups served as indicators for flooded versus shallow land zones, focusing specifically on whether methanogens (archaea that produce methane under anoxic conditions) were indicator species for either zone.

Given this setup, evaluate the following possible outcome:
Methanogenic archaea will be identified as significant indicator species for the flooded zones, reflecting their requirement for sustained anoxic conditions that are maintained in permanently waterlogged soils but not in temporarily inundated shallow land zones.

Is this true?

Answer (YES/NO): NO